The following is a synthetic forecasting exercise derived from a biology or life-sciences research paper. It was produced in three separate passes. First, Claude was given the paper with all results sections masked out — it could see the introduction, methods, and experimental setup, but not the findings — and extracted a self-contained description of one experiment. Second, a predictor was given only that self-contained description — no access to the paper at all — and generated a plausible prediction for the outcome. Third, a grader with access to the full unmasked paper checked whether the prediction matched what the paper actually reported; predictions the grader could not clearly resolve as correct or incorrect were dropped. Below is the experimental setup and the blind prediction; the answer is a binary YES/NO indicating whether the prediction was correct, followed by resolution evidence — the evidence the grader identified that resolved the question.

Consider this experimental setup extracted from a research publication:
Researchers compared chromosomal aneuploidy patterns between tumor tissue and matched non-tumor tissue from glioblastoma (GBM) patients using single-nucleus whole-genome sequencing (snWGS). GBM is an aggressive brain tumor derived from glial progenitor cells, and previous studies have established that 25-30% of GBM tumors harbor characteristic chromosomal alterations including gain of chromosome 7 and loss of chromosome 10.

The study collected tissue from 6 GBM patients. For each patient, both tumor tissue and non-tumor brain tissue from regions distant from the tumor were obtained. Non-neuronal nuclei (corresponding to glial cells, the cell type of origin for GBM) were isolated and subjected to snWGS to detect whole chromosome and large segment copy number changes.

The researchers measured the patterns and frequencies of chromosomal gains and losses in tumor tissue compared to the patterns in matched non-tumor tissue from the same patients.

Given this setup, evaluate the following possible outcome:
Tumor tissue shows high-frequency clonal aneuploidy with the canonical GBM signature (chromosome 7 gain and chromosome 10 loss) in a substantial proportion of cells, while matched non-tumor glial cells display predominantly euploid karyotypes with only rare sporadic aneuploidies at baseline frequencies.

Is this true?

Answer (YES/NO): YES